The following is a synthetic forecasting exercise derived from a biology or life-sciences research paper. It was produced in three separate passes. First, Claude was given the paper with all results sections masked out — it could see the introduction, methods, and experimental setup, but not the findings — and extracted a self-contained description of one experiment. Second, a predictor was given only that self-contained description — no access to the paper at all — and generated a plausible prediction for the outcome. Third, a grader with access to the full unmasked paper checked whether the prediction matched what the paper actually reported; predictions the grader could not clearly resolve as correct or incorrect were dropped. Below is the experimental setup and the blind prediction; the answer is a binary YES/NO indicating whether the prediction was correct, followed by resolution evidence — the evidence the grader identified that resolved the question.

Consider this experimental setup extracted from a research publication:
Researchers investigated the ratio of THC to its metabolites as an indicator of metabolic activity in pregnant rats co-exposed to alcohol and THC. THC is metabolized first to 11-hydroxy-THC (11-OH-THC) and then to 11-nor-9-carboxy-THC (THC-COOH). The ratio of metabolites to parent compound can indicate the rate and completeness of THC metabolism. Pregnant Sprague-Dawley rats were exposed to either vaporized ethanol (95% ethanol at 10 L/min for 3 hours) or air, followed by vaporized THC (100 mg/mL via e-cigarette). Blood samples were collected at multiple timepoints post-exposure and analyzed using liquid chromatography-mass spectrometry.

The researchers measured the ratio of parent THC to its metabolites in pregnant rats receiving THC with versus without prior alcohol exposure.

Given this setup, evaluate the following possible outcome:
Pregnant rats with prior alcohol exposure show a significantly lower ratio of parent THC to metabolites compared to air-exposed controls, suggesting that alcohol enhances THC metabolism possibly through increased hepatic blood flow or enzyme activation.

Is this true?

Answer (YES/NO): NO